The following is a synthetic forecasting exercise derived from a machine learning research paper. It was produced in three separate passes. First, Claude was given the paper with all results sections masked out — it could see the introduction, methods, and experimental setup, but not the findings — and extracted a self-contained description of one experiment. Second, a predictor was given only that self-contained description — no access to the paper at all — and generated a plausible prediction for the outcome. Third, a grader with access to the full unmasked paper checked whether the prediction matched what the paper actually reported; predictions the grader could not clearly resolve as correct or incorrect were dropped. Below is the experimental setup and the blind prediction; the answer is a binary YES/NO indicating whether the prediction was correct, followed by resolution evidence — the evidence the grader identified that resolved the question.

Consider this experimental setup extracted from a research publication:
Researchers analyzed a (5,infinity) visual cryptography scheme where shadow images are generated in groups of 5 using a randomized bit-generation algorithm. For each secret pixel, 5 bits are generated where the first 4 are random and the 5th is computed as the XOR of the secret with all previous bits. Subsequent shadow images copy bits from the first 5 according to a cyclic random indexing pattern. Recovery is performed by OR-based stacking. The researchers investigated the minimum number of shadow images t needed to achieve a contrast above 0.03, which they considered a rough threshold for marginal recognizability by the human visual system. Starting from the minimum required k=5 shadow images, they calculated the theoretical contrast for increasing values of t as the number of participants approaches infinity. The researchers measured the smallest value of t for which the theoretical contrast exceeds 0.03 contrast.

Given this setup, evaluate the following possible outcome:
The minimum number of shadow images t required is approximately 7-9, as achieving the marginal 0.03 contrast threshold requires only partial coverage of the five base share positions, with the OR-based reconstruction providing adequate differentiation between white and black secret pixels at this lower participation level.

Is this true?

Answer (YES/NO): NO